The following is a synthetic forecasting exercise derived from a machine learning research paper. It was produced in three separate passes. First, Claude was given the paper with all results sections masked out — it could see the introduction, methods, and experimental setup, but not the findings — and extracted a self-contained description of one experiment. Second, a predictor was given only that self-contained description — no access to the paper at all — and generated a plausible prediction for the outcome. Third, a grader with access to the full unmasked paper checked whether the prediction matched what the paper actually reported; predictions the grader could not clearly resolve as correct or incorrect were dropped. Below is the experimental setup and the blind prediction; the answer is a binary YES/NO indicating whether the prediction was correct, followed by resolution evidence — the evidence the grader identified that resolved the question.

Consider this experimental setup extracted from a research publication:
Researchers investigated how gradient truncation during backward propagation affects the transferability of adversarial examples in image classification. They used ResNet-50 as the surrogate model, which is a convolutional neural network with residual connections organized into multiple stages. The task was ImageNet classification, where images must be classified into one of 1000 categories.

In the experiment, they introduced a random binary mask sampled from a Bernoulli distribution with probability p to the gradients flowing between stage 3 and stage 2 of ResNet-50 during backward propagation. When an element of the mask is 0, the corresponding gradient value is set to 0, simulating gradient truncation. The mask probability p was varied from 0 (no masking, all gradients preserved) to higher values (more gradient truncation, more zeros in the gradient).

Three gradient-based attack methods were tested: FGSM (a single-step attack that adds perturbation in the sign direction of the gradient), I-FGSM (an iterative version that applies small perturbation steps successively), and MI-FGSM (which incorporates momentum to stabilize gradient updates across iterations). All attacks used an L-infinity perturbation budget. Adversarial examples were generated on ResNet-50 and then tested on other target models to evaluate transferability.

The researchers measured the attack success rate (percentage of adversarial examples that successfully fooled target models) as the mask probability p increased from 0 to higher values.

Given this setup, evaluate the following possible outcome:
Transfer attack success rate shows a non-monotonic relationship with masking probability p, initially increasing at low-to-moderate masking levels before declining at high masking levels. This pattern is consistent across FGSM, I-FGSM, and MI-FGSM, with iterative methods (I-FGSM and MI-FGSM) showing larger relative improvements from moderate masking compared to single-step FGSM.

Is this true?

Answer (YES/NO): NO